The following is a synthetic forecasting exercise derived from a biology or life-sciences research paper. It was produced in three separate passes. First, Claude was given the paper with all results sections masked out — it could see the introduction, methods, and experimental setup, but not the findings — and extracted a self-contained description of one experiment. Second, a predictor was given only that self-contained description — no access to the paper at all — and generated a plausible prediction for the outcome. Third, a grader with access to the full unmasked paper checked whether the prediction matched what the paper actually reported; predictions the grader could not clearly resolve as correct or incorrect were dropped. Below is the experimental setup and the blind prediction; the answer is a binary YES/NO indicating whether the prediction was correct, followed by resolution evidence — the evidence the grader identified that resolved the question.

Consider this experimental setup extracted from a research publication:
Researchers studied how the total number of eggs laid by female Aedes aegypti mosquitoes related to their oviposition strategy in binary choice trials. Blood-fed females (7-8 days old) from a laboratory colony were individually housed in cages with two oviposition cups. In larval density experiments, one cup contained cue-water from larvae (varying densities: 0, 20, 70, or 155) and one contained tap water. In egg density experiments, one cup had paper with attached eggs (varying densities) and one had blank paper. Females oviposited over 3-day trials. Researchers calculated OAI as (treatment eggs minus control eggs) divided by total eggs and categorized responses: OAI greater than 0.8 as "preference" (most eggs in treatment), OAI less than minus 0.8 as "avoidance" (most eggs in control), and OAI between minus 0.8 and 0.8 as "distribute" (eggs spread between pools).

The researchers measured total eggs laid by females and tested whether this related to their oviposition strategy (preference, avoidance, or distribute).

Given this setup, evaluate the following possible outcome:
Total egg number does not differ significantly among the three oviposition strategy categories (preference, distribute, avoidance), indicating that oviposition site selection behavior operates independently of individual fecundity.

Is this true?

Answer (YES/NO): NO